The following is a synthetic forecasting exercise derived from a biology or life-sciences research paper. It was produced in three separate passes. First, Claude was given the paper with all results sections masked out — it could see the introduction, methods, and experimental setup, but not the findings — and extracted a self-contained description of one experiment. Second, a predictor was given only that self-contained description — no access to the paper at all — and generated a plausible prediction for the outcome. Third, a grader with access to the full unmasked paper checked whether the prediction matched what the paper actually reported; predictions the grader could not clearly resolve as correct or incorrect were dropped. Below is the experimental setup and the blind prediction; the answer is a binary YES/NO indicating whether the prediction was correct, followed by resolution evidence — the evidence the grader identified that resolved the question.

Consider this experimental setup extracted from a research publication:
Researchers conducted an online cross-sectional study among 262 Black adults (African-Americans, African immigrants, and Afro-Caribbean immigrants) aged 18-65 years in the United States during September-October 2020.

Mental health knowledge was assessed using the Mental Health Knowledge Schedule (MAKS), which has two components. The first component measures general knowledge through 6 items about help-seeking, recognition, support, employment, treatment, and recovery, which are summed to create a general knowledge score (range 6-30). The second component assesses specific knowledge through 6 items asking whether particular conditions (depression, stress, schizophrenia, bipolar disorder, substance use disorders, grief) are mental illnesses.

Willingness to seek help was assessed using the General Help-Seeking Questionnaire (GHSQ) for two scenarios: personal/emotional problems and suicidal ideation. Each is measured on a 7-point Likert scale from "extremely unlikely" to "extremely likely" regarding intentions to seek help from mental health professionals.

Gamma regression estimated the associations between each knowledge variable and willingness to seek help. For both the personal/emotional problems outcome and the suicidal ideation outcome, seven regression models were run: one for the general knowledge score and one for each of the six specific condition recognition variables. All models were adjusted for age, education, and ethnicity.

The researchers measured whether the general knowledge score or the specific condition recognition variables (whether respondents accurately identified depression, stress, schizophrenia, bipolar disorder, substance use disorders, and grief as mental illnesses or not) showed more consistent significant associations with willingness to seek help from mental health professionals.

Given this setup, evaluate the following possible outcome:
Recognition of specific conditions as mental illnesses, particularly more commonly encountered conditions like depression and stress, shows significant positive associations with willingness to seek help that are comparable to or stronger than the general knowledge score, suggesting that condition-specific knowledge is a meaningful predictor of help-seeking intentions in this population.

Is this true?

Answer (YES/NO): NO